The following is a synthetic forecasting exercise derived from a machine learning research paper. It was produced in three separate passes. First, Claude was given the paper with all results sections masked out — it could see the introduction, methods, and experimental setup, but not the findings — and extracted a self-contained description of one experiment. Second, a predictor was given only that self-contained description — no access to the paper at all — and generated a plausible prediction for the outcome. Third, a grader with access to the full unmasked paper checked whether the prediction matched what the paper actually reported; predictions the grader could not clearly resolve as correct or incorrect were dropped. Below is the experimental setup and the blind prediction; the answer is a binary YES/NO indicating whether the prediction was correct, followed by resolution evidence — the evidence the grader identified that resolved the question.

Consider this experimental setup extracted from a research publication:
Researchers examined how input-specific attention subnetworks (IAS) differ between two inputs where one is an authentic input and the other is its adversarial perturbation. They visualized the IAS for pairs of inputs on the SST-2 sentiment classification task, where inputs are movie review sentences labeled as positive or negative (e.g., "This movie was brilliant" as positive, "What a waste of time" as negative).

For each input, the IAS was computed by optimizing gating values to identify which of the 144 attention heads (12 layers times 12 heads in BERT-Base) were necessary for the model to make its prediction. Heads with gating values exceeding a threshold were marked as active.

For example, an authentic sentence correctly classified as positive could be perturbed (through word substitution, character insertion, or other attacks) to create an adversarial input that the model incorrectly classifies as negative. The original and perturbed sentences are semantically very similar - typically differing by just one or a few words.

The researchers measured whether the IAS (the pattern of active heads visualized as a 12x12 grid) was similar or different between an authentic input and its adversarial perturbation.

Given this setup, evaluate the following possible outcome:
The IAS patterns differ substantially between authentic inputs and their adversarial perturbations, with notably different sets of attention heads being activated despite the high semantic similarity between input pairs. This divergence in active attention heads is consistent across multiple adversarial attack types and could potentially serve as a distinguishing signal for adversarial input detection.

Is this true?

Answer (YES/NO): YES